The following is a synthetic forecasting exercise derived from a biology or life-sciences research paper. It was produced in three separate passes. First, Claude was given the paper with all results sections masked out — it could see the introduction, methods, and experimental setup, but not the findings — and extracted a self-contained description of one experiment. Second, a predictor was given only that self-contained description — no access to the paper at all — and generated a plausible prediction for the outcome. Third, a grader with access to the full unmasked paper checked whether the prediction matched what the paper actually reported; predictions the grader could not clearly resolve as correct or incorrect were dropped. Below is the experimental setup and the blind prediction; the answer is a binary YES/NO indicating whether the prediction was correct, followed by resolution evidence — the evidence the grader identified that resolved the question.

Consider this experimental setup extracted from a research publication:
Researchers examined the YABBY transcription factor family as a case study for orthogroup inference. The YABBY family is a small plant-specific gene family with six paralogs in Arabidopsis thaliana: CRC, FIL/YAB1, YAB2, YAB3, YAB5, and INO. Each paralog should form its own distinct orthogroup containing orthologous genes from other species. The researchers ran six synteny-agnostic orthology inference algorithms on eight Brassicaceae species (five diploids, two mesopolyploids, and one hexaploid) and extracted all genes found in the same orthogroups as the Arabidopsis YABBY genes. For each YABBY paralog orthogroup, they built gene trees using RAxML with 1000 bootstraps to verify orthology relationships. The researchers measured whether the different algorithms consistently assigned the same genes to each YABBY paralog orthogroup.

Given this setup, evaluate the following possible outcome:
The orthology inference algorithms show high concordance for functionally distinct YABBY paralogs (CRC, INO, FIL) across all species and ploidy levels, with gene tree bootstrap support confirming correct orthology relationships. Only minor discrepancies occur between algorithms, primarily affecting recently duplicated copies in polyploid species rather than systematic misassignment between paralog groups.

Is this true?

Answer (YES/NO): NO